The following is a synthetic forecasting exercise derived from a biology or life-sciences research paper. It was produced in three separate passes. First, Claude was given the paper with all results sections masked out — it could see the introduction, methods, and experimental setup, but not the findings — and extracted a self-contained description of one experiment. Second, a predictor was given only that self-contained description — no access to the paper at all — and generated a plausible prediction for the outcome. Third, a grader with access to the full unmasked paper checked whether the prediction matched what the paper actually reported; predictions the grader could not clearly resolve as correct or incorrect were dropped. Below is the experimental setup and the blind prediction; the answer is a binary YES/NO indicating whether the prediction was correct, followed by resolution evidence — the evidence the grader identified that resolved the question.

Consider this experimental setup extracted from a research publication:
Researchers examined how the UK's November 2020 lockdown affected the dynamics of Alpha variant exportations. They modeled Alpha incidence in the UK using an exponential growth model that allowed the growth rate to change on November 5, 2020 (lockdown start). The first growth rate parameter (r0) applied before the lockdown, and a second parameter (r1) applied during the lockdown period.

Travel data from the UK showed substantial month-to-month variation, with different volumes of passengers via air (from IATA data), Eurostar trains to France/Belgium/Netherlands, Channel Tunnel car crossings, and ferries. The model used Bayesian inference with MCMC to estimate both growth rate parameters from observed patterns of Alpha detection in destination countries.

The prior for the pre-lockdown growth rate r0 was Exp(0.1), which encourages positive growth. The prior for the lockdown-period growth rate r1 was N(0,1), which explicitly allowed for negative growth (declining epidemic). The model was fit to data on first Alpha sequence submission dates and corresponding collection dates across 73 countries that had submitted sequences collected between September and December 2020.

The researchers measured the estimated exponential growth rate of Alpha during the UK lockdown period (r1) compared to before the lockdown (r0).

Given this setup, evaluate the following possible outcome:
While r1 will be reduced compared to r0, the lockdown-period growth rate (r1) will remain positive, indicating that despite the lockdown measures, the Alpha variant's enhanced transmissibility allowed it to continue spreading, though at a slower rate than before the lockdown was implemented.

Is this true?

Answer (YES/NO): YES